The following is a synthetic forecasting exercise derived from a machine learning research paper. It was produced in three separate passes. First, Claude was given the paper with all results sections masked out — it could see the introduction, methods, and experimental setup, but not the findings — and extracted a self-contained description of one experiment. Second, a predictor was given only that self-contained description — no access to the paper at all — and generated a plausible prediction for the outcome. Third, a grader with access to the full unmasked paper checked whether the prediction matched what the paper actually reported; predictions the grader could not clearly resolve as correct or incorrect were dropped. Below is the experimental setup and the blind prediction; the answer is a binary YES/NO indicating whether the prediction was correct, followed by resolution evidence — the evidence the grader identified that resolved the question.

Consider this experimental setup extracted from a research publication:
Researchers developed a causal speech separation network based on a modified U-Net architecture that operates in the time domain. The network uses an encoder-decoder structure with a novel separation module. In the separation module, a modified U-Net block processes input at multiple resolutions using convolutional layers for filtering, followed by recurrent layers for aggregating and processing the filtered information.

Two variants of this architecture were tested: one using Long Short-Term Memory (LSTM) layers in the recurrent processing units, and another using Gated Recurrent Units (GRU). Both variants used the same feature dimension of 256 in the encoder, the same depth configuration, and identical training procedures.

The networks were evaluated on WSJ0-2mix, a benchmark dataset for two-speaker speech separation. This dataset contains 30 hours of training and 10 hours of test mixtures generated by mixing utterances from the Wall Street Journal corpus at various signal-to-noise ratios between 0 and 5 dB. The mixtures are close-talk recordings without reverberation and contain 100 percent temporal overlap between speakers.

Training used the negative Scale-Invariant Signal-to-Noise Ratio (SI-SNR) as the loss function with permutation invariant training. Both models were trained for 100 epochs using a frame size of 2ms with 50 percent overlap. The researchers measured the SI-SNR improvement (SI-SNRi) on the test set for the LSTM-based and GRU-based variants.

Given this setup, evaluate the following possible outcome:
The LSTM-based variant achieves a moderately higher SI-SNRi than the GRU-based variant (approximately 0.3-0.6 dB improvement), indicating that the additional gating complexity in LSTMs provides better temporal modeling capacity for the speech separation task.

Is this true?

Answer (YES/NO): YES